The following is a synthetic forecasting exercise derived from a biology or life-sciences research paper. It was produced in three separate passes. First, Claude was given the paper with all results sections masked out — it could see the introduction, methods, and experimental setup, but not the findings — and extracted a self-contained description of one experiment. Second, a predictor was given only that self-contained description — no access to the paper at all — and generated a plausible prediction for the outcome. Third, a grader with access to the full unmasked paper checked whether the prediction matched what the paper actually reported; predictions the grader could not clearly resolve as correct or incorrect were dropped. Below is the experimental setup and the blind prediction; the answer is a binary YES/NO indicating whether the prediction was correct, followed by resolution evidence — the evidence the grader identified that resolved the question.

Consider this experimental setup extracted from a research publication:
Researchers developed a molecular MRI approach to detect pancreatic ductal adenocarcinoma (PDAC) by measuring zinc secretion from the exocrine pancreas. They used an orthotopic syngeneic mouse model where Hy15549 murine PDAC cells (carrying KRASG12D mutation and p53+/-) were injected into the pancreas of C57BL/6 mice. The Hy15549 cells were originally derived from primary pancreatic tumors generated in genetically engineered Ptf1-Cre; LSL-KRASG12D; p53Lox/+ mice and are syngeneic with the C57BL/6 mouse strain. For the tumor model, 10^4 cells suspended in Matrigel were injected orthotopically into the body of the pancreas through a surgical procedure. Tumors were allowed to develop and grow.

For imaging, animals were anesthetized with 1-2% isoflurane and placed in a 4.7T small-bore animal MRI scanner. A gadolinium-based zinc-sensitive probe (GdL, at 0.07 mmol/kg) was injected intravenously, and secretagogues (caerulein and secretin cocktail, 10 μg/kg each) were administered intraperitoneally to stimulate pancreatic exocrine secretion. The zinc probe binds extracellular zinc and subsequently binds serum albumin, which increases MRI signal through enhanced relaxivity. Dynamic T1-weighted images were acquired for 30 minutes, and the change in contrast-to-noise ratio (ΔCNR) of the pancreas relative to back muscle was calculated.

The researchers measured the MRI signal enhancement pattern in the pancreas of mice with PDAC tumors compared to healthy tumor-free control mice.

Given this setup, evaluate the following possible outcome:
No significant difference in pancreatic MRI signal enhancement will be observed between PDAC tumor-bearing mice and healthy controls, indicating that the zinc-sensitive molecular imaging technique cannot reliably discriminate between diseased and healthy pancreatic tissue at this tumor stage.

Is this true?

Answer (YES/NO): NO